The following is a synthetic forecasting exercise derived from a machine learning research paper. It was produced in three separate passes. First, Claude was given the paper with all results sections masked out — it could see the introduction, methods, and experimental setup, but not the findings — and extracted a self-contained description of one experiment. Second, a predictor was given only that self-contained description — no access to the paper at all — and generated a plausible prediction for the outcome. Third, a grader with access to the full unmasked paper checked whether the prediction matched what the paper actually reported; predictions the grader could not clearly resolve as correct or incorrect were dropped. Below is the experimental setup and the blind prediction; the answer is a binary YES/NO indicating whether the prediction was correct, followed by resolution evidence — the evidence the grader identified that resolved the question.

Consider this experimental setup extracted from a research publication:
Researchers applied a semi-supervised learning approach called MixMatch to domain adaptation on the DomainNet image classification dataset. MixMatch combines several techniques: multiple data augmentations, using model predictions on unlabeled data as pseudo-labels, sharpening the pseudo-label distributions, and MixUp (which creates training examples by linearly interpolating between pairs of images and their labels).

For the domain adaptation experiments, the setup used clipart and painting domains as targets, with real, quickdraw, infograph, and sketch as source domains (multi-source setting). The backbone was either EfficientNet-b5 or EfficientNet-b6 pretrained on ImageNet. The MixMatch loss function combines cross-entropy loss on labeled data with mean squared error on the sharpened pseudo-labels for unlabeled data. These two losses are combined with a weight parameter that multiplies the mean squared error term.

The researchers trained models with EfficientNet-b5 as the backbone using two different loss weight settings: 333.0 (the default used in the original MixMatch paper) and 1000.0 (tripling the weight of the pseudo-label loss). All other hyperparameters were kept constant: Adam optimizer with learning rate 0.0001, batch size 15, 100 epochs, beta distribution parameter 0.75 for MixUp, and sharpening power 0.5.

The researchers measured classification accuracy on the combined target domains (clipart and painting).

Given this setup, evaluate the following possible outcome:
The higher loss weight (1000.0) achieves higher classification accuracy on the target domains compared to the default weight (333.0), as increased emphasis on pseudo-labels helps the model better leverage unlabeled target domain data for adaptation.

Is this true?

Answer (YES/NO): NO